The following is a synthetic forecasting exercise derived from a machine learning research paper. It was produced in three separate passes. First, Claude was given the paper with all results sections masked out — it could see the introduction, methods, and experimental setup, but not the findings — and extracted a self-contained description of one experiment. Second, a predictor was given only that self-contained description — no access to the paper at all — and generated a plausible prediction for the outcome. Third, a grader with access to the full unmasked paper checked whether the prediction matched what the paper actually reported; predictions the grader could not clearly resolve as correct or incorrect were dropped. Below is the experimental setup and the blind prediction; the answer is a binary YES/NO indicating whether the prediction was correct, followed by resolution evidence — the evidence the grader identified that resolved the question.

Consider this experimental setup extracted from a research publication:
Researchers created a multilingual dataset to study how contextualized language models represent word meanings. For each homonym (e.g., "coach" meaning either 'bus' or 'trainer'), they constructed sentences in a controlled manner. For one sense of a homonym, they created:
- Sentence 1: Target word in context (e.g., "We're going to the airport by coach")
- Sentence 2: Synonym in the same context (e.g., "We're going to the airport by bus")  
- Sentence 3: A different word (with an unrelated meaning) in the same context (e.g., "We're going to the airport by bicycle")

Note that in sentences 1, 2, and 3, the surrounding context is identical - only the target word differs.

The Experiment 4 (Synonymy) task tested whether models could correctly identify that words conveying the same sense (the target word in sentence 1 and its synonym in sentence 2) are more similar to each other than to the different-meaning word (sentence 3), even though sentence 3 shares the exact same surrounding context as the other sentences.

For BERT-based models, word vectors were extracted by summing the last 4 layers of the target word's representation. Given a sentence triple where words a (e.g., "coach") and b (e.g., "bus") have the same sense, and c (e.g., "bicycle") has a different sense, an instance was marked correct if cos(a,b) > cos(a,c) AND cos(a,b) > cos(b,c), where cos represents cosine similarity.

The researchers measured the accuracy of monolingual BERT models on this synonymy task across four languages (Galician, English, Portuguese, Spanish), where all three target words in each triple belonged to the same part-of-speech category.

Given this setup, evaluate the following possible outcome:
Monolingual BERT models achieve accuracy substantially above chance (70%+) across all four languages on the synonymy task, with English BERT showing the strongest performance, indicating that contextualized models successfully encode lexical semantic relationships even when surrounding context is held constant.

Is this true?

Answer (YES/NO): NO